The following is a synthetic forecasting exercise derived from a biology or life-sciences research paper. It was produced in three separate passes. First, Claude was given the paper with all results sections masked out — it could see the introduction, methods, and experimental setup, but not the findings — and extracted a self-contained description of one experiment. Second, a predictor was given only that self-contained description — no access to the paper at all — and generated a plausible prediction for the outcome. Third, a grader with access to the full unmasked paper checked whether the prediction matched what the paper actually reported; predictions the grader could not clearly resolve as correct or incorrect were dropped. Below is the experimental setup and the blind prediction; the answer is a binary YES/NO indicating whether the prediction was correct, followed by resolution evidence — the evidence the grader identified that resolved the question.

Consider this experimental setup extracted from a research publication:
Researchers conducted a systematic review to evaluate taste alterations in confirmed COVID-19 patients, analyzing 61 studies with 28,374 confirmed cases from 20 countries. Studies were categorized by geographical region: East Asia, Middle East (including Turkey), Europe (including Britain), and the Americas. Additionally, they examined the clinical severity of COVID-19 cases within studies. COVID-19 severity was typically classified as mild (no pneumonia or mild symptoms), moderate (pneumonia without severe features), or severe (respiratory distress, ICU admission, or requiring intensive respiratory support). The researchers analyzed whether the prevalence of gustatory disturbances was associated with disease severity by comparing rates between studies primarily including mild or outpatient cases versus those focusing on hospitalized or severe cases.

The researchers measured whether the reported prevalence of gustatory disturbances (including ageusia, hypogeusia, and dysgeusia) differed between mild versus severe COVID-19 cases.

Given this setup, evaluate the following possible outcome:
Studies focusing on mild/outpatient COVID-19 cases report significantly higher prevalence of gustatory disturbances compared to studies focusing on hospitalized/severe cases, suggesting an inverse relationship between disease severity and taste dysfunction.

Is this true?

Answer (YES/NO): YES